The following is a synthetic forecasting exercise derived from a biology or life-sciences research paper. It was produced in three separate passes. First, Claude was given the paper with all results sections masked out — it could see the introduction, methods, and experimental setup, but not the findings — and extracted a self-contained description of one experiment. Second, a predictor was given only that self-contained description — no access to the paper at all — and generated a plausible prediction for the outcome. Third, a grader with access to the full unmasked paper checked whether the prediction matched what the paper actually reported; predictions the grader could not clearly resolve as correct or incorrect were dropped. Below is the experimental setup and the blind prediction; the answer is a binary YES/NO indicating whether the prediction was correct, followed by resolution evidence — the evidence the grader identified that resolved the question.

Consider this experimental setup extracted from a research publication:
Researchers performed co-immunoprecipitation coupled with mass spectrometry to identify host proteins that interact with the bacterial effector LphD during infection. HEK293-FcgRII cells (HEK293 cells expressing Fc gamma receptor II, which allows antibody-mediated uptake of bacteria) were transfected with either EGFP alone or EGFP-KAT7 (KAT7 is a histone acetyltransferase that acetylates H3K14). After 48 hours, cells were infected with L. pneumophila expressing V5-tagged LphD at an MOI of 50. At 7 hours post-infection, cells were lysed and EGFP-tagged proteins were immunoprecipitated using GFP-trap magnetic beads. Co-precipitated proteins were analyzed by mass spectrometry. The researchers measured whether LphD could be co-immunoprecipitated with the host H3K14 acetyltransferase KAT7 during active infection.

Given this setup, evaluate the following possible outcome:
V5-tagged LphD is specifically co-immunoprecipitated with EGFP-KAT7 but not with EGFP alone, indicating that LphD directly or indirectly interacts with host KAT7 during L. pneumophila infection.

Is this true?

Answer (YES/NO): YES